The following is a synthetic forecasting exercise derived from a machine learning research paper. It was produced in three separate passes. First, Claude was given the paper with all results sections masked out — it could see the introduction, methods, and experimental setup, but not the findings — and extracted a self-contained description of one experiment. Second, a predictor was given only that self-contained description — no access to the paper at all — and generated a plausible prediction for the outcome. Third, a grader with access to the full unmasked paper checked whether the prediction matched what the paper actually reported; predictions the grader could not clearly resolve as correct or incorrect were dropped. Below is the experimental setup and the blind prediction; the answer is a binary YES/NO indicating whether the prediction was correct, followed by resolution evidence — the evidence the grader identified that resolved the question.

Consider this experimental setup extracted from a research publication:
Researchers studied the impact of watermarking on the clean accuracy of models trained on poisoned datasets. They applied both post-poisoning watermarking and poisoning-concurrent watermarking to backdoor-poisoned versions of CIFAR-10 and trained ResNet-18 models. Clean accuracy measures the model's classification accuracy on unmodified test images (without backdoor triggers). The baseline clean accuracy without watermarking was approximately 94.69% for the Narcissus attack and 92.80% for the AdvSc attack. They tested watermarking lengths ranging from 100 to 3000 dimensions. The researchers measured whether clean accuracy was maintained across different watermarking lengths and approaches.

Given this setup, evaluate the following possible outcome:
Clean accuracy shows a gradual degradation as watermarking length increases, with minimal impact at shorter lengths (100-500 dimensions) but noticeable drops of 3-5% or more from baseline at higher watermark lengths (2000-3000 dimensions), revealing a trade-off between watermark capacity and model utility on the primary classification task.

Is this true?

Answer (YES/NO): NO